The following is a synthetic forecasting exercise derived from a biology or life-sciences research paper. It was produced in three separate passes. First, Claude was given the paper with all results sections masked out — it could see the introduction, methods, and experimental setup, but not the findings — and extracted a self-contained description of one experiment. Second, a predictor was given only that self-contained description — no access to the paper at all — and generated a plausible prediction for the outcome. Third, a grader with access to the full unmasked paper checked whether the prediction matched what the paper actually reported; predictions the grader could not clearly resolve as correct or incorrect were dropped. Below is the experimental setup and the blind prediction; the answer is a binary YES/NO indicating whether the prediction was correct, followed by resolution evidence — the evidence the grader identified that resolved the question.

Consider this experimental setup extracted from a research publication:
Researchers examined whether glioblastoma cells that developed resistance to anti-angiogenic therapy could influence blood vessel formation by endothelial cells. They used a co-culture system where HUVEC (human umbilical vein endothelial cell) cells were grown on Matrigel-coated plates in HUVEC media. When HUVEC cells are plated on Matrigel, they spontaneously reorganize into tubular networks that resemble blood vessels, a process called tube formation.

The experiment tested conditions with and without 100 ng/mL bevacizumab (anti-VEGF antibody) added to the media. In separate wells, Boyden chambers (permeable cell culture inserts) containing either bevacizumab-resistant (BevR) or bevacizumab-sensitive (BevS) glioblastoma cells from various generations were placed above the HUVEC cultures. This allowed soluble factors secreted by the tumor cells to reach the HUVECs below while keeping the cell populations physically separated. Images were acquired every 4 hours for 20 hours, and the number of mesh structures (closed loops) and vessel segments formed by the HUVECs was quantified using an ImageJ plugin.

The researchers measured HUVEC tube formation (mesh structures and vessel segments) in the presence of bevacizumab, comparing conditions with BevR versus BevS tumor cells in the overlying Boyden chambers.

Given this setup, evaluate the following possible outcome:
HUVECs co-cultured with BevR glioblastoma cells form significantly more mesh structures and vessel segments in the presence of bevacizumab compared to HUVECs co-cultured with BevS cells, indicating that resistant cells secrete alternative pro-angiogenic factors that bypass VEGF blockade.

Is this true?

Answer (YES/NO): YES